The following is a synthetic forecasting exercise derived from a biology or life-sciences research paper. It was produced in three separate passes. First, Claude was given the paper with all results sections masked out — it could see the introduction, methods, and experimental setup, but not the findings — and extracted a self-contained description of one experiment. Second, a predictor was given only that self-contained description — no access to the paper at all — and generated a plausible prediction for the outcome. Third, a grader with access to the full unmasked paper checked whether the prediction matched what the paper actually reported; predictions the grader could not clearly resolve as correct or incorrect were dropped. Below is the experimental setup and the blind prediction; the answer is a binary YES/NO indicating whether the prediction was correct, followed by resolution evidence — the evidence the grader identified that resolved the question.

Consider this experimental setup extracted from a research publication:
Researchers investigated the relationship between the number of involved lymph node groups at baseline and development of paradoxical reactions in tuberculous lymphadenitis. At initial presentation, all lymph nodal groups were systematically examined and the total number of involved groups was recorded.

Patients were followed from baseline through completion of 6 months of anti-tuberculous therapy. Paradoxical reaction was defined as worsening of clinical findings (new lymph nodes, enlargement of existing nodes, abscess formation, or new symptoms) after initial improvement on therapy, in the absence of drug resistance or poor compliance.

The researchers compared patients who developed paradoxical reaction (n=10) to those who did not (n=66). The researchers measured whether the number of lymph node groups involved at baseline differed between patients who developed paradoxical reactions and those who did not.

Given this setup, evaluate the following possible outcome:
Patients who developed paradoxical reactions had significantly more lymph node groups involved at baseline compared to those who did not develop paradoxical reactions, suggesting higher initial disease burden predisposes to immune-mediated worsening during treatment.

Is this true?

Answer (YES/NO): NO